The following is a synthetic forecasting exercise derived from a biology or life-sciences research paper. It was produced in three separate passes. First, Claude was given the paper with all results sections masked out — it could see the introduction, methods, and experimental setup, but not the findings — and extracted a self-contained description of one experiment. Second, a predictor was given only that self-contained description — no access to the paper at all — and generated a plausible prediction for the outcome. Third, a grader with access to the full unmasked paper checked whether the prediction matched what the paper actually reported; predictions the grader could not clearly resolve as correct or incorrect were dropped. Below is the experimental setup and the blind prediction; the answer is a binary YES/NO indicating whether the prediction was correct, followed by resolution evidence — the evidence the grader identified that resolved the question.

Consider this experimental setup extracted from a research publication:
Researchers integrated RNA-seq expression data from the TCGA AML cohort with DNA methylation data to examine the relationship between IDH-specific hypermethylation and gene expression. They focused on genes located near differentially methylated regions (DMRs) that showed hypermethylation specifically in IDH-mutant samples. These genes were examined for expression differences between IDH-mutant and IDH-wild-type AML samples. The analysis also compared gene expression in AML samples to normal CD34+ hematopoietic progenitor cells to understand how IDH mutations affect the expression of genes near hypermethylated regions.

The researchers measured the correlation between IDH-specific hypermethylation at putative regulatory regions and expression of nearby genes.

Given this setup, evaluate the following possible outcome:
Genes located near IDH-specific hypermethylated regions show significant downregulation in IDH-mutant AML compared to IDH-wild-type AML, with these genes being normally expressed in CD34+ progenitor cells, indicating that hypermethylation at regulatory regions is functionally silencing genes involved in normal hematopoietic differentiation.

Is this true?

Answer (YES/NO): NO